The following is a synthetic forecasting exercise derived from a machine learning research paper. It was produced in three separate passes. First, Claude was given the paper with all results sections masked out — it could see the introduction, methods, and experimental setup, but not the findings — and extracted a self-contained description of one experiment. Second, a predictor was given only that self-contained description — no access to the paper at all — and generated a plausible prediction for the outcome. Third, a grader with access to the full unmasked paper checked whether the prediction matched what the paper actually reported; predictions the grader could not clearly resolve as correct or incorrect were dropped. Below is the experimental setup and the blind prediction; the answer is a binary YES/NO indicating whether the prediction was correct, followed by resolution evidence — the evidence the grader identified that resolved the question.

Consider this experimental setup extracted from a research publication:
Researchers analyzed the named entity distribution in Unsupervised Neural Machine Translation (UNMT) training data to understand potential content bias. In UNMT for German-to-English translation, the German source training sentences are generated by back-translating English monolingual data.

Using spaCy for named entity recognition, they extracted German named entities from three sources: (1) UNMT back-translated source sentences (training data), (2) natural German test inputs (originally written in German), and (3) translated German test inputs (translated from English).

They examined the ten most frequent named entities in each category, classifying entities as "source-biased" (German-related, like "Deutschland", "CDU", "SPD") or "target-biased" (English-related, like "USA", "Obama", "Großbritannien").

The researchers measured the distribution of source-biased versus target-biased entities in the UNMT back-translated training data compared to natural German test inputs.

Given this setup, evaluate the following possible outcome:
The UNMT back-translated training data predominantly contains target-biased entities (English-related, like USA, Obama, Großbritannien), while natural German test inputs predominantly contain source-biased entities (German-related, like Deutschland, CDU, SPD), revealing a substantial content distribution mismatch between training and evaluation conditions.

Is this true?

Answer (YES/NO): YES